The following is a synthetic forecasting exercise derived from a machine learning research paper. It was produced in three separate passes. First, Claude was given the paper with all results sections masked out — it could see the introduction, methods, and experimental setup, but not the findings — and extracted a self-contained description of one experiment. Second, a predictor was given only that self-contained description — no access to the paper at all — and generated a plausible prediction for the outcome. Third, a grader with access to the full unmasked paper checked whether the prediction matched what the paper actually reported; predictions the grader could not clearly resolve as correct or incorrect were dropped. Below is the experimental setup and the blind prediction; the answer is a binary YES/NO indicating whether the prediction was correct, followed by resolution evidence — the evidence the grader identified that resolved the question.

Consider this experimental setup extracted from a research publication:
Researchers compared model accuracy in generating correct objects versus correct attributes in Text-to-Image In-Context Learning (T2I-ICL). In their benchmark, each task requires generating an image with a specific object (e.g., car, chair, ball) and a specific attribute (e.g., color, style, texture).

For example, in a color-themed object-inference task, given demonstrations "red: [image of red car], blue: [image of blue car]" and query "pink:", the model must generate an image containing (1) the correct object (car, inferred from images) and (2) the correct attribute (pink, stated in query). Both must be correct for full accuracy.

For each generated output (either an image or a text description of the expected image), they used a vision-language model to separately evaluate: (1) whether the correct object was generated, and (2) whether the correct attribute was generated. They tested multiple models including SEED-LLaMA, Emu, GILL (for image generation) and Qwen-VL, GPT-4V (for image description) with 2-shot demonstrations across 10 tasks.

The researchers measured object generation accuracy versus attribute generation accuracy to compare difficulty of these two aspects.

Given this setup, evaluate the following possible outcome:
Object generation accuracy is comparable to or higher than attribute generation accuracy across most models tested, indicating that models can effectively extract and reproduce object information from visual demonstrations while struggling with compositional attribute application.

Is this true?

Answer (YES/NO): YES